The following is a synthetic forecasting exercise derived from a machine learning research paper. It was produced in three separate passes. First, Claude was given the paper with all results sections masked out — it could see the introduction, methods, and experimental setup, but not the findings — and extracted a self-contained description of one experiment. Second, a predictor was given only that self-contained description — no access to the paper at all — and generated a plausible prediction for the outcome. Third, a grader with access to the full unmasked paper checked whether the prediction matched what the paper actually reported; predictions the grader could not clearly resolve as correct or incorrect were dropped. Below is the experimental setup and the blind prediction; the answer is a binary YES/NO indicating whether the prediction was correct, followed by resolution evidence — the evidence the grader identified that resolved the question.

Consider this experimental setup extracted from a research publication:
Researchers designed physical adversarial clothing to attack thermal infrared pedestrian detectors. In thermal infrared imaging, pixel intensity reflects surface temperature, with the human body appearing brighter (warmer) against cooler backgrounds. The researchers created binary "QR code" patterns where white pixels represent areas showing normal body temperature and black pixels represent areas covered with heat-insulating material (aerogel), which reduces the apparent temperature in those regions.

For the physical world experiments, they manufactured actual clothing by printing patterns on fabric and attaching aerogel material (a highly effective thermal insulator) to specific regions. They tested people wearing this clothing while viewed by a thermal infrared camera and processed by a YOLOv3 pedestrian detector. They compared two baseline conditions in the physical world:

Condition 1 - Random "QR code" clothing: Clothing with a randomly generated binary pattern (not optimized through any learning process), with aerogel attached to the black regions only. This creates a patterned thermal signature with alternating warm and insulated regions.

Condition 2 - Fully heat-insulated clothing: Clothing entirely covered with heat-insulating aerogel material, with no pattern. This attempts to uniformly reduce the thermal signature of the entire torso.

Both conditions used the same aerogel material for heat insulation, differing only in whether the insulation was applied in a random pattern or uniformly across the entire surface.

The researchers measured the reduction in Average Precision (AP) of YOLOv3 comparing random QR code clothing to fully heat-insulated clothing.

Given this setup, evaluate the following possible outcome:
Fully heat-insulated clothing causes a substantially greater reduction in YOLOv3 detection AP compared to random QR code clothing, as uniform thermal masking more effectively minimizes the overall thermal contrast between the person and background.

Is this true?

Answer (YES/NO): NO